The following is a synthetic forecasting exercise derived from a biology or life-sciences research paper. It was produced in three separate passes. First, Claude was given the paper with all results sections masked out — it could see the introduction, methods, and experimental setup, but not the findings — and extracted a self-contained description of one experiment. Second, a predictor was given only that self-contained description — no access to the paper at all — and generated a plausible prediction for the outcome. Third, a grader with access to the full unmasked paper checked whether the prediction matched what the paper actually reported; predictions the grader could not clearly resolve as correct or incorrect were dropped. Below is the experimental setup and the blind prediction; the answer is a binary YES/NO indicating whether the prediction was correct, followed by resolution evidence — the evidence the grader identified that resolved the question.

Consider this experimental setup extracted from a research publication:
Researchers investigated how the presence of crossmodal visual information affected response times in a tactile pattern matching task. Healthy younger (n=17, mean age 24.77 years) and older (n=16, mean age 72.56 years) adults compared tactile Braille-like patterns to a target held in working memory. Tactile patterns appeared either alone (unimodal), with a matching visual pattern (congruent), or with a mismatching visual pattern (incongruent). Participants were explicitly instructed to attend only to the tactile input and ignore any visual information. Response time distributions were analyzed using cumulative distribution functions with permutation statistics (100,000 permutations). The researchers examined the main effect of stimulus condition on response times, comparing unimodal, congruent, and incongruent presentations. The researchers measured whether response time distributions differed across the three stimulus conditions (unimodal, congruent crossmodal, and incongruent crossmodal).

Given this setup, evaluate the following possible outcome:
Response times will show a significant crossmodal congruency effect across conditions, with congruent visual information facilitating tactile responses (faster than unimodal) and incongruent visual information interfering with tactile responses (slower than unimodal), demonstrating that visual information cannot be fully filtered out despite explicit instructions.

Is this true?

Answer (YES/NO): NO